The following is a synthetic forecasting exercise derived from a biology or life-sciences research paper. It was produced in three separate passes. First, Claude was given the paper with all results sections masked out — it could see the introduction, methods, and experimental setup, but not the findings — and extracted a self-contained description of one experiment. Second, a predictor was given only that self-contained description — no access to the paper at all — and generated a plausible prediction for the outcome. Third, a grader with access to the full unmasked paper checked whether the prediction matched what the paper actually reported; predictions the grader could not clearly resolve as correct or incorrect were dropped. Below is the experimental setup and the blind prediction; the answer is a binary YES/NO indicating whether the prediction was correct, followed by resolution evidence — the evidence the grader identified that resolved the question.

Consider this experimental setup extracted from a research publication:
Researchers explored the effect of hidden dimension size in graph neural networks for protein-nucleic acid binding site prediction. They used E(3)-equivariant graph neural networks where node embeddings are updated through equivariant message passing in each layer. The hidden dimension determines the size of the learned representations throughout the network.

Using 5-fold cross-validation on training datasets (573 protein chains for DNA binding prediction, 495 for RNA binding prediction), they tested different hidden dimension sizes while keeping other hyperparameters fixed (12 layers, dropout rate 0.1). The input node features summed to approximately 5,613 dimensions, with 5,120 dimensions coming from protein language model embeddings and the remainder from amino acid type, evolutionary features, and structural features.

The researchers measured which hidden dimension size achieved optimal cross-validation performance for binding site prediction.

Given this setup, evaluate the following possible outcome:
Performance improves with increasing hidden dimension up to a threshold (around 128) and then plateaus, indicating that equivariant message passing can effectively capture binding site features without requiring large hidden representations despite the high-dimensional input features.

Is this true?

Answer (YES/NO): NO